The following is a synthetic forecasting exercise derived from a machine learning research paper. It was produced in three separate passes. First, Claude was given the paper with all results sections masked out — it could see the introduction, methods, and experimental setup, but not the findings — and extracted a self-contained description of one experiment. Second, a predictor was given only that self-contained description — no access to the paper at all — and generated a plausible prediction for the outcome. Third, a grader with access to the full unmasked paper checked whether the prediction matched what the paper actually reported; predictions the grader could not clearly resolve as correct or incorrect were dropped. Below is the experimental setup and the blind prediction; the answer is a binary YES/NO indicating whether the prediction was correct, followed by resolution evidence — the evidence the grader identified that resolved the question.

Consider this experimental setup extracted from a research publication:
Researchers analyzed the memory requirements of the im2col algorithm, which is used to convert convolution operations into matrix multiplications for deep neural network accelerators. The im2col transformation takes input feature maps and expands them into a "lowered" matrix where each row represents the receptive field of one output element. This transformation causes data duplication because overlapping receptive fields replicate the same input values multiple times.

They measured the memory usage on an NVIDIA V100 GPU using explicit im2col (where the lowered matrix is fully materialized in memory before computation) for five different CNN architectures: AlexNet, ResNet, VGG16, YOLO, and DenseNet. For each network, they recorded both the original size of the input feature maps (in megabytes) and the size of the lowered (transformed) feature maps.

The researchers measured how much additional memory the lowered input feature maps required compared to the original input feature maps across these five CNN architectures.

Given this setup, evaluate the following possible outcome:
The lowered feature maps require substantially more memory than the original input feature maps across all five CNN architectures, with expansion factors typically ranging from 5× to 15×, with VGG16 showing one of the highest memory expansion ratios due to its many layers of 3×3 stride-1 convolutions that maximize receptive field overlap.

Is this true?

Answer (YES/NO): NO